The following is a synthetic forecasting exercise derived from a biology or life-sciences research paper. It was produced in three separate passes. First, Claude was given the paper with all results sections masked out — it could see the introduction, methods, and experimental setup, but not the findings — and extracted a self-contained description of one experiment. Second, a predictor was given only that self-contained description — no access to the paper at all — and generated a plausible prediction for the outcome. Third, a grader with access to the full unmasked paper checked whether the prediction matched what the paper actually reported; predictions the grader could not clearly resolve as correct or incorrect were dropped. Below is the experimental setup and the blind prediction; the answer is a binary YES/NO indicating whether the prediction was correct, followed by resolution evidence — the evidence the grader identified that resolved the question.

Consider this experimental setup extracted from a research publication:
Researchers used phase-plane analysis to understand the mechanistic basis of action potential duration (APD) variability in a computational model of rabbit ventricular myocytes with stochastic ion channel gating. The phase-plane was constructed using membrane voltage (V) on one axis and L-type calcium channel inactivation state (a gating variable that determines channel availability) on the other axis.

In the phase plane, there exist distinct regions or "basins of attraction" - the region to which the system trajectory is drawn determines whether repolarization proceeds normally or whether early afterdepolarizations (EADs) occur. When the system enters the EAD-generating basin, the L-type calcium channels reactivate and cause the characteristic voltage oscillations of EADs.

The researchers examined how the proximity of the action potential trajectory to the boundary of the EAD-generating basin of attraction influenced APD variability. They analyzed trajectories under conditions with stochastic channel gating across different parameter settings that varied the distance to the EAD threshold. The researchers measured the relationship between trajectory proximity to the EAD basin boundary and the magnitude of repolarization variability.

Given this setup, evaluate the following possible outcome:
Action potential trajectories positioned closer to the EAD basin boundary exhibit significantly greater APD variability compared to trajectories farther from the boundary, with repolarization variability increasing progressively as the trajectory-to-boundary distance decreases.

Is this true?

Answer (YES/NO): YES